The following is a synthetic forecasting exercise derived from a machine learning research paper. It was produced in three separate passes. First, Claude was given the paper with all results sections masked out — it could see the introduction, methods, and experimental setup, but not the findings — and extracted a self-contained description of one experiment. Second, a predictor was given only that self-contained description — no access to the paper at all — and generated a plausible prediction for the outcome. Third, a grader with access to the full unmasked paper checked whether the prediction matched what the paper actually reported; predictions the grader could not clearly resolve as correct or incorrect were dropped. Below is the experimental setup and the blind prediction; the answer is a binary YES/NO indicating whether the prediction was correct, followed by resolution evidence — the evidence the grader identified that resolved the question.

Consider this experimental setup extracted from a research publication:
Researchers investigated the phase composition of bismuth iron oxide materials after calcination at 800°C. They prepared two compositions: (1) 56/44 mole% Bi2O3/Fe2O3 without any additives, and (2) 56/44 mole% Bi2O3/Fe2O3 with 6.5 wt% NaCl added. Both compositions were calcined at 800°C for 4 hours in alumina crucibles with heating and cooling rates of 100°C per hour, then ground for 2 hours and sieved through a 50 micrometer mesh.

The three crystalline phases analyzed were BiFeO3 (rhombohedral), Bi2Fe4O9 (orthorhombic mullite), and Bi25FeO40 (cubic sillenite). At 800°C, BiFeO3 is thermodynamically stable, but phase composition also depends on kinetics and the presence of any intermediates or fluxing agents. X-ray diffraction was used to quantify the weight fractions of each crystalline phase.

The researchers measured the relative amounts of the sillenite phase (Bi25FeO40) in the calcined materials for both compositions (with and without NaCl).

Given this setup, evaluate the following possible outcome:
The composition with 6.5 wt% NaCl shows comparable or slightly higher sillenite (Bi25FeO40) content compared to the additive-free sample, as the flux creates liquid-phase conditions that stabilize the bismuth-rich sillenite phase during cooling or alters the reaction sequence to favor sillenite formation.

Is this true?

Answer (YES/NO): NO